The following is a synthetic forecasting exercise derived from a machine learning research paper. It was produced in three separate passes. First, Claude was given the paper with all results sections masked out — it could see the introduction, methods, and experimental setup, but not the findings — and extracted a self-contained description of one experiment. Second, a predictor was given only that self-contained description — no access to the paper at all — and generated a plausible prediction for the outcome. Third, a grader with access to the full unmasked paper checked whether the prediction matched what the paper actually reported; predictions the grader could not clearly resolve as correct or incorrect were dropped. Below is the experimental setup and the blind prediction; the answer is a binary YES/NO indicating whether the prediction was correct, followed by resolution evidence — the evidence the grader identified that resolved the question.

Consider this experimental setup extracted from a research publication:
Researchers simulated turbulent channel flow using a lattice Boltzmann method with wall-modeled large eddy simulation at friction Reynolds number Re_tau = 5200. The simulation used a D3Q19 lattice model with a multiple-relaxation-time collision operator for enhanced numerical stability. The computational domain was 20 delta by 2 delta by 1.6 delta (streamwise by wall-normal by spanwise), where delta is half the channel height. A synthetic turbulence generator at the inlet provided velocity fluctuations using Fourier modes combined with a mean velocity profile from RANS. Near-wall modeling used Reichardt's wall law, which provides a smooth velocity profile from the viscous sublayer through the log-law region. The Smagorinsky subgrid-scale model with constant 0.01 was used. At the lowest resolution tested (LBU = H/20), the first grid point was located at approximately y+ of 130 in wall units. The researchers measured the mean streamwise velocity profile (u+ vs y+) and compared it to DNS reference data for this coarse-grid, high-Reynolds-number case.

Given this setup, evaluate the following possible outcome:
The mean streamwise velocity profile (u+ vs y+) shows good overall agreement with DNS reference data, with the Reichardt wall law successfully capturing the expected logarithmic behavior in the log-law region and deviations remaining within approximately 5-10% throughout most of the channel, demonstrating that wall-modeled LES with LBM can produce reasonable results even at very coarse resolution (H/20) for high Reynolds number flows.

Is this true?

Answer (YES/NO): YES